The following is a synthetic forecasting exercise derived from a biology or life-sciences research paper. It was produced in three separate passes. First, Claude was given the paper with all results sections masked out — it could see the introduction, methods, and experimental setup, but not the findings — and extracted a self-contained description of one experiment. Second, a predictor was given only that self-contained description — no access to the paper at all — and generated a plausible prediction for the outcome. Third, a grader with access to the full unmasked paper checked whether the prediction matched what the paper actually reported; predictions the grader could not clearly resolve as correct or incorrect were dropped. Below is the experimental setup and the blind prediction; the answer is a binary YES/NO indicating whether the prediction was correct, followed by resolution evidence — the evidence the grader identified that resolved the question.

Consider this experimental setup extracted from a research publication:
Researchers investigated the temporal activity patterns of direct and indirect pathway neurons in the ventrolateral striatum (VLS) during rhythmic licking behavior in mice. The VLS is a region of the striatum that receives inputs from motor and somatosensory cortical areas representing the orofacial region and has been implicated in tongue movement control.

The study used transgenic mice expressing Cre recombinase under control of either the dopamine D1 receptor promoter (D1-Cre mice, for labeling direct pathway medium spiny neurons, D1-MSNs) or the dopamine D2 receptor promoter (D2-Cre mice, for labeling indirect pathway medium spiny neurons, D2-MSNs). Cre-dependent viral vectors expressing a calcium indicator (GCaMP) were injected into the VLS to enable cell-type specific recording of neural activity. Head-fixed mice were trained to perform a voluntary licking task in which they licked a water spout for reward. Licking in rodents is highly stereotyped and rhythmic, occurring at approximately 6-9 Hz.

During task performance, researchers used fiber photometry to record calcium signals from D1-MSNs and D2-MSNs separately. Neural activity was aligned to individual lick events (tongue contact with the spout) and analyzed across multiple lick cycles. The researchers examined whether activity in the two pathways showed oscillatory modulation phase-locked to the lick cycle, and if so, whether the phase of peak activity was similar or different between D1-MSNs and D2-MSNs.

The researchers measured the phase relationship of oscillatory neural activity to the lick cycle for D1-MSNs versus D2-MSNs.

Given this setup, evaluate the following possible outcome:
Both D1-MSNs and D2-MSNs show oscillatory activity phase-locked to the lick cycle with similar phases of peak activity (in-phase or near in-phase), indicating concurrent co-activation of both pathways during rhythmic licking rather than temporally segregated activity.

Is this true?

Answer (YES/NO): NO